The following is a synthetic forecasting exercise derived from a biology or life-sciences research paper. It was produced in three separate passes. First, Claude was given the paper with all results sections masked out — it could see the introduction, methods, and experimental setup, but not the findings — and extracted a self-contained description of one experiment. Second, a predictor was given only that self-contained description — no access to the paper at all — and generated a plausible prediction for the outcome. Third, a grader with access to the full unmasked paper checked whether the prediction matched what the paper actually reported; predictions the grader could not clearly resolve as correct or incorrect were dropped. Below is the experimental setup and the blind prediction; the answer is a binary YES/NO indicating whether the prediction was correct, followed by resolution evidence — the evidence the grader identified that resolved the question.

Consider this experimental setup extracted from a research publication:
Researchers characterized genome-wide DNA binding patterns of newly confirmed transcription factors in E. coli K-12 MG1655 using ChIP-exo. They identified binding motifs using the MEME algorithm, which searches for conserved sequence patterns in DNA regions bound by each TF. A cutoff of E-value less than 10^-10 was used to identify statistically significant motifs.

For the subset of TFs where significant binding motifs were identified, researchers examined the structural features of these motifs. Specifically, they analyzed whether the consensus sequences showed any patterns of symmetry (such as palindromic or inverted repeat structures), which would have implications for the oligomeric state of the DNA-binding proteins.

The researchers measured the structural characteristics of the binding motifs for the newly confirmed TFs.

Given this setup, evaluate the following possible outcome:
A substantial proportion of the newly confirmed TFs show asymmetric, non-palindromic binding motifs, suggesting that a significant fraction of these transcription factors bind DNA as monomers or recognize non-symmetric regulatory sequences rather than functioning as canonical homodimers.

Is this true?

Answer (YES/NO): NO